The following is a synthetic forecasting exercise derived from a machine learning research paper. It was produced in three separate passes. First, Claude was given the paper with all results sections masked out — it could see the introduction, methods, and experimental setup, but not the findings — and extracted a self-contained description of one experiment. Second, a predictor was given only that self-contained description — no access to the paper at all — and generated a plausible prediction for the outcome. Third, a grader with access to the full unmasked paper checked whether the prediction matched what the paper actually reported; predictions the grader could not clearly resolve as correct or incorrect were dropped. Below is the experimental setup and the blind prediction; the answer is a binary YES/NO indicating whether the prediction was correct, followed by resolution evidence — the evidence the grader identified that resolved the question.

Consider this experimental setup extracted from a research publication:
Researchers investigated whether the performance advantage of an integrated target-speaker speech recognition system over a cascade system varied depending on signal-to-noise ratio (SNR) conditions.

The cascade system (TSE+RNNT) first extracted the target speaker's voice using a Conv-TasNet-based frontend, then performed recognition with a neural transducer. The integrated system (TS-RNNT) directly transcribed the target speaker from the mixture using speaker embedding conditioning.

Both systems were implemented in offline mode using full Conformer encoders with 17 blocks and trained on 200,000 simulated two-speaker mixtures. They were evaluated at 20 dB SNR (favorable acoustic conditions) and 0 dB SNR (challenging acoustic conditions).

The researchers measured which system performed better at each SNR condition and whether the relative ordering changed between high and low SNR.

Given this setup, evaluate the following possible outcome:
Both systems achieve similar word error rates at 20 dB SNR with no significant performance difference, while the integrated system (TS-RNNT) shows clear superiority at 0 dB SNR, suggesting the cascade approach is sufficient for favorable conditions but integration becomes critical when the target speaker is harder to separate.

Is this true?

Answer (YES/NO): NO